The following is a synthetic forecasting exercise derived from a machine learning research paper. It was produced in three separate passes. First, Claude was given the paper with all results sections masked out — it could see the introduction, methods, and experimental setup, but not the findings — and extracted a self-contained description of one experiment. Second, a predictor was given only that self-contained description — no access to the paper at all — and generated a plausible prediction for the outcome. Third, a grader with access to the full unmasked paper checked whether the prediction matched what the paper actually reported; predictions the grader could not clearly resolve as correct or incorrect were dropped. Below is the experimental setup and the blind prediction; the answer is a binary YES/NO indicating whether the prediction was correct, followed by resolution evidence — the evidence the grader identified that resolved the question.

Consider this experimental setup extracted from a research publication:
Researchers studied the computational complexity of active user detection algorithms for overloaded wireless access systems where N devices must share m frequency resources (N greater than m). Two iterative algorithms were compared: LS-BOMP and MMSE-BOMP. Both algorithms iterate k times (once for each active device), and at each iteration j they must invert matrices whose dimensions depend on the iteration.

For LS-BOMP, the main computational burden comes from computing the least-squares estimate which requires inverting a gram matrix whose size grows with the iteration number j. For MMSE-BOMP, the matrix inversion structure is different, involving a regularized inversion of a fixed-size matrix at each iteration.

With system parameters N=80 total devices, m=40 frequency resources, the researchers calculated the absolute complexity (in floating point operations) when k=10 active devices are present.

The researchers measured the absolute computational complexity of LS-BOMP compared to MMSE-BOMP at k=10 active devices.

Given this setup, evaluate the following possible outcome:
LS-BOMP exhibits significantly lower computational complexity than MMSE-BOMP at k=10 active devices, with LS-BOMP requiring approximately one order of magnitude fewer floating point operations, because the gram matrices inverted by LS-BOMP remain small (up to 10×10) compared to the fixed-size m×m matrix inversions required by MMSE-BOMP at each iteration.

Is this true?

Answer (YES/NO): NO